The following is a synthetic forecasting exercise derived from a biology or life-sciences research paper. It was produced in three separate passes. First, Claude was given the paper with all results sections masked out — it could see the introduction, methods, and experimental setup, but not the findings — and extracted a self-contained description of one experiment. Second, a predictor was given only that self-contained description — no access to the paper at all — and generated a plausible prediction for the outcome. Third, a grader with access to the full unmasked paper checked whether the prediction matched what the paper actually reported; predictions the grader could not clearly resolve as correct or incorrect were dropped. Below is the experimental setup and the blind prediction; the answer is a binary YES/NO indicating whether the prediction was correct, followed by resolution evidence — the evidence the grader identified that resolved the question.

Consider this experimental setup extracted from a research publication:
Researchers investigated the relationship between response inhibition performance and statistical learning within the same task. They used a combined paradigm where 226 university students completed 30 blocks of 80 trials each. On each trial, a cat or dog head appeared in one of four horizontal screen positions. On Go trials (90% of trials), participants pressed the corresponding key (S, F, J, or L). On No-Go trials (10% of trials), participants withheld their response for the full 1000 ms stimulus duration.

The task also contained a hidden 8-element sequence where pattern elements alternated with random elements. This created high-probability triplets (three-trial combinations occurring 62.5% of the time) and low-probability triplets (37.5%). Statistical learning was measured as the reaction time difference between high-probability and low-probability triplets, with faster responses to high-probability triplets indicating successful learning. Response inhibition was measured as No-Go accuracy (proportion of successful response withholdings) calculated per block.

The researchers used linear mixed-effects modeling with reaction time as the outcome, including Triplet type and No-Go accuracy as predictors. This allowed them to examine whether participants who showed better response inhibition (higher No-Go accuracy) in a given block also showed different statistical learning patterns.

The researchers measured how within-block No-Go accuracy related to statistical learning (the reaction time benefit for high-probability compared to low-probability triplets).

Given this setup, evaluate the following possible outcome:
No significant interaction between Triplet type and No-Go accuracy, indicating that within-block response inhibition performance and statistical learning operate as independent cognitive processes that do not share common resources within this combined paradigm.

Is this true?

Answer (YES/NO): NO